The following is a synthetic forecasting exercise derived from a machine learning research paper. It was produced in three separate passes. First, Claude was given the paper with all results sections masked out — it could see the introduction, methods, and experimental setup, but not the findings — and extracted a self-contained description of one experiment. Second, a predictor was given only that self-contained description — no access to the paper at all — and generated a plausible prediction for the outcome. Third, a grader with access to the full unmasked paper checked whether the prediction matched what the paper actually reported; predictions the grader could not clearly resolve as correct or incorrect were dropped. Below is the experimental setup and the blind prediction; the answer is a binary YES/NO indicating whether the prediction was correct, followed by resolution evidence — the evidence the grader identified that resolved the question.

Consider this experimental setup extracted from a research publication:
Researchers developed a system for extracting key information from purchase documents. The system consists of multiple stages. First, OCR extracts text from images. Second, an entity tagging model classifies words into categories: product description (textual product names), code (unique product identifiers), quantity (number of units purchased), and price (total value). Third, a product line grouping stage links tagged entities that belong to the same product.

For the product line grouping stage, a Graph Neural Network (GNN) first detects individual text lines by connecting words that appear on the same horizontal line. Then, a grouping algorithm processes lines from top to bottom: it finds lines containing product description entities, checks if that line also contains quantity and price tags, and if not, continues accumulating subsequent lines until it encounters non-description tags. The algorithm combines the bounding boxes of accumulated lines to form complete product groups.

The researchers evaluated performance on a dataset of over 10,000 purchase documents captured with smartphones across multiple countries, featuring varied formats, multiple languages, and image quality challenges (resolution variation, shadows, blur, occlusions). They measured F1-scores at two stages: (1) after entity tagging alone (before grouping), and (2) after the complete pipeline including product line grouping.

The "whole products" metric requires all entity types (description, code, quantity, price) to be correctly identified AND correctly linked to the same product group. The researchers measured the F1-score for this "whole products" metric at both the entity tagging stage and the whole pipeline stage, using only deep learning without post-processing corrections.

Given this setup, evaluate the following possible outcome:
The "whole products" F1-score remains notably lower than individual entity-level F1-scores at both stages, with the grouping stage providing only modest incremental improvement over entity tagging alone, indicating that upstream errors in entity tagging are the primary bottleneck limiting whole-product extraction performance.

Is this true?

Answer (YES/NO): NO